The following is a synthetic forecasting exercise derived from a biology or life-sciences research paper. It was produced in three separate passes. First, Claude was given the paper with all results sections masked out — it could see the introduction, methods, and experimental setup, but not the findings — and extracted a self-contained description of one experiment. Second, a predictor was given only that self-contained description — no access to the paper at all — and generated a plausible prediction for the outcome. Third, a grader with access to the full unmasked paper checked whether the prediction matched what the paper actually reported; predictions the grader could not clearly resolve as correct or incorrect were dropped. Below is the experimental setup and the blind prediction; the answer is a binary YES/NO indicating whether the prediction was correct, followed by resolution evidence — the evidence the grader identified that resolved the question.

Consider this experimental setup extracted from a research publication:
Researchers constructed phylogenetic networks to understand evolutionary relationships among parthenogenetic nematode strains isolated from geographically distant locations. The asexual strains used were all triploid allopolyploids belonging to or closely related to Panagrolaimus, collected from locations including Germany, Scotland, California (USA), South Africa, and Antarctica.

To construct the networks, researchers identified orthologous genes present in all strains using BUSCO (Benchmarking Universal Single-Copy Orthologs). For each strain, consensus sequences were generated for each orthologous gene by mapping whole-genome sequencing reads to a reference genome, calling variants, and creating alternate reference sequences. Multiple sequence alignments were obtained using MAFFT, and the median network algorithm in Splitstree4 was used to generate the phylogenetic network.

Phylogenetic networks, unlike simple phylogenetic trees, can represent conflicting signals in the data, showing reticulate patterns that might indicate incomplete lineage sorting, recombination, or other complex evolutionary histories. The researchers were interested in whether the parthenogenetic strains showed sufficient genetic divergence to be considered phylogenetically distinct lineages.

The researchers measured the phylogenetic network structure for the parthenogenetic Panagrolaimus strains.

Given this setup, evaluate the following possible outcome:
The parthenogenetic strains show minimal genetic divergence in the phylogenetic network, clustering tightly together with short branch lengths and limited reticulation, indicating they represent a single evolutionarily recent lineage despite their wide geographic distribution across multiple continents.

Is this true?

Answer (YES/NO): NO